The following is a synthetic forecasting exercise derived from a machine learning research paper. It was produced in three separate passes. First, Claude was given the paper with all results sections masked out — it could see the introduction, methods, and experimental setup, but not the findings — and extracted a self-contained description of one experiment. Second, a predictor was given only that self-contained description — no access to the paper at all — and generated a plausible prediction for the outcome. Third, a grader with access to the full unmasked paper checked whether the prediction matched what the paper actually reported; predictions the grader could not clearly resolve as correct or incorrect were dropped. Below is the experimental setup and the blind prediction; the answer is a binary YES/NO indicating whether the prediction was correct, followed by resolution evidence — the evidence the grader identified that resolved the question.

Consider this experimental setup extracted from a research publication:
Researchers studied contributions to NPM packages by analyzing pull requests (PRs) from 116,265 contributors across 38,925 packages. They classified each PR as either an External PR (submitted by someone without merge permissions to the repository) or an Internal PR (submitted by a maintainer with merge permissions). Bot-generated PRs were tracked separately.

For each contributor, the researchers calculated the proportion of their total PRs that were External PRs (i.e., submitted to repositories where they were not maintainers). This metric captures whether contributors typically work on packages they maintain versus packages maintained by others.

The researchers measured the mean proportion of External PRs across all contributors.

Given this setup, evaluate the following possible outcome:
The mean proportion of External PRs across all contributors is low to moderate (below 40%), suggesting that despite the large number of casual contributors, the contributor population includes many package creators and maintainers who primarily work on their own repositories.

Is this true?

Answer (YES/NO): NO